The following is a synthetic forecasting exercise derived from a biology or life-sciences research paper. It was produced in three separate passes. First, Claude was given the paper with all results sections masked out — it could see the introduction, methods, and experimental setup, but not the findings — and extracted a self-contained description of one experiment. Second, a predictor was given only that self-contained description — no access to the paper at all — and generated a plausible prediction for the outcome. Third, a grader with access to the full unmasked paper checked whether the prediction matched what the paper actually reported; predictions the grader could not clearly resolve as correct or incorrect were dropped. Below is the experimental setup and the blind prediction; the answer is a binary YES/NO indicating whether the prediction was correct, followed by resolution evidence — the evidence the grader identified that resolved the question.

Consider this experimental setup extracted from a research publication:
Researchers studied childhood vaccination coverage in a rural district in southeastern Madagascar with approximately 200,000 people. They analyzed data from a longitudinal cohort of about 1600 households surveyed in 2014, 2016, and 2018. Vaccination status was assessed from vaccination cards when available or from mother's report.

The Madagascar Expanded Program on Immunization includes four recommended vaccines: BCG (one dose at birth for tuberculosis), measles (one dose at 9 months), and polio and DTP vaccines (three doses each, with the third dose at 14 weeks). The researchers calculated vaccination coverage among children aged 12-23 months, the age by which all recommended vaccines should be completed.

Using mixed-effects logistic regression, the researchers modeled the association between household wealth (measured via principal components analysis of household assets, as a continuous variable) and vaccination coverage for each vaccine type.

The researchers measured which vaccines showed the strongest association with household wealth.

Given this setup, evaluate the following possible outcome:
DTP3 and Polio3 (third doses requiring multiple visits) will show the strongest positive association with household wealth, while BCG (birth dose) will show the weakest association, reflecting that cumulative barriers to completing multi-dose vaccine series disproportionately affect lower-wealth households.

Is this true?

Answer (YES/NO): NO